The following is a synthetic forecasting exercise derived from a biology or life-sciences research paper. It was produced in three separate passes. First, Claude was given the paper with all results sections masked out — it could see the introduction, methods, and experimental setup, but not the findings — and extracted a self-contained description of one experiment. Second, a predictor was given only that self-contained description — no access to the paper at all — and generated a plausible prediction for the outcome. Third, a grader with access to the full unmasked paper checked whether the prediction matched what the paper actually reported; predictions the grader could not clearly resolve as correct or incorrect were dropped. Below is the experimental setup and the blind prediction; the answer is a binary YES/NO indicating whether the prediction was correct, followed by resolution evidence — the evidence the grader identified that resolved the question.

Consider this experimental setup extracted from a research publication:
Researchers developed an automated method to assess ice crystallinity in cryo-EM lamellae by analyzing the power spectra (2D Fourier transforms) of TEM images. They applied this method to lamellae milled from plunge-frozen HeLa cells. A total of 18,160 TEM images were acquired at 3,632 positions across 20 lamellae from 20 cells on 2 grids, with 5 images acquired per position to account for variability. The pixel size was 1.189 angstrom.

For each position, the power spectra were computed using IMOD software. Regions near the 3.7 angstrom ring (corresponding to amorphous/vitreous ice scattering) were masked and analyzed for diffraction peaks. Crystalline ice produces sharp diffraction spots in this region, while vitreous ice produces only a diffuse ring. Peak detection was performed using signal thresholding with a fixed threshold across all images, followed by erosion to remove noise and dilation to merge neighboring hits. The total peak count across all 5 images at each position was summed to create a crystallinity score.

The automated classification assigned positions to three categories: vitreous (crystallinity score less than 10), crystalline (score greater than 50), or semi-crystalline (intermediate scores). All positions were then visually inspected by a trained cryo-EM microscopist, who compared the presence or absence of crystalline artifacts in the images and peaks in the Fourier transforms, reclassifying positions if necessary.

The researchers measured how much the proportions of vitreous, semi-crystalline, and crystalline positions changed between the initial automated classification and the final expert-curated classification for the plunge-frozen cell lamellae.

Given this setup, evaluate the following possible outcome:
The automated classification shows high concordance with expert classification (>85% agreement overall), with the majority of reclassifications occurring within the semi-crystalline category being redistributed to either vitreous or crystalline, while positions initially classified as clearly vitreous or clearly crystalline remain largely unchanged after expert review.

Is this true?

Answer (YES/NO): NO